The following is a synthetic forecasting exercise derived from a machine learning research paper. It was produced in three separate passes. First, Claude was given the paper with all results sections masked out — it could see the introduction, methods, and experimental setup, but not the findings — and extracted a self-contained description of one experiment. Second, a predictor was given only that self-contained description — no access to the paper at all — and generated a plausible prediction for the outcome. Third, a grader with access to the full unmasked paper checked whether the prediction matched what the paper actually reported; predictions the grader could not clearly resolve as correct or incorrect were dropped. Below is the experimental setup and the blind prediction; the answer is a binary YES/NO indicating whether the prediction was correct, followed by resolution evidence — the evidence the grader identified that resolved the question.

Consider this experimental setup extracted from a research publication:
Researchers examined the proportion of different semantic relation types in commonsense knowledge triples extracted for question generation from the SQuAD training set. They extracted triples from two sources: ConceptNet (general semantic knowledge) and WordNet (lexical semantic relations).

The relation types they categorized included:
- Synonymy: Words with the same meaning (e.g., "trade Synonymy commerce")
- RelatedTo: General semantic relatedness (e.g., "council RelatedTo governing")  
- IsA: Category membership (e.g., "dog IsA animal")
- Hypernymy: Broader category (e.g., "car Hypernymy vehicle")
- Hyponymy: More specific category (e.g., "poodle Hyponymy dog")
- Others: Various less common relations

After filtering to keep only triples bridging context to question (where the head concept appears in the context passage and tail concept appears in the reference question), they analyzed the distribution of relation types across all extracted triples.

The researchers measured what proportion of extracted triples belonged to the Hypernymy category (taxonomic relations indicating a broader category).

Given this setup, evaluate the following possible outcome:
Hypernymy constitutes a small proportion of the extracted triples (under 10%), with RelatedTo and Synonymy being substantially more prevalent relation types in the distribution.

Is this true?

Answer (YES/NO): YES